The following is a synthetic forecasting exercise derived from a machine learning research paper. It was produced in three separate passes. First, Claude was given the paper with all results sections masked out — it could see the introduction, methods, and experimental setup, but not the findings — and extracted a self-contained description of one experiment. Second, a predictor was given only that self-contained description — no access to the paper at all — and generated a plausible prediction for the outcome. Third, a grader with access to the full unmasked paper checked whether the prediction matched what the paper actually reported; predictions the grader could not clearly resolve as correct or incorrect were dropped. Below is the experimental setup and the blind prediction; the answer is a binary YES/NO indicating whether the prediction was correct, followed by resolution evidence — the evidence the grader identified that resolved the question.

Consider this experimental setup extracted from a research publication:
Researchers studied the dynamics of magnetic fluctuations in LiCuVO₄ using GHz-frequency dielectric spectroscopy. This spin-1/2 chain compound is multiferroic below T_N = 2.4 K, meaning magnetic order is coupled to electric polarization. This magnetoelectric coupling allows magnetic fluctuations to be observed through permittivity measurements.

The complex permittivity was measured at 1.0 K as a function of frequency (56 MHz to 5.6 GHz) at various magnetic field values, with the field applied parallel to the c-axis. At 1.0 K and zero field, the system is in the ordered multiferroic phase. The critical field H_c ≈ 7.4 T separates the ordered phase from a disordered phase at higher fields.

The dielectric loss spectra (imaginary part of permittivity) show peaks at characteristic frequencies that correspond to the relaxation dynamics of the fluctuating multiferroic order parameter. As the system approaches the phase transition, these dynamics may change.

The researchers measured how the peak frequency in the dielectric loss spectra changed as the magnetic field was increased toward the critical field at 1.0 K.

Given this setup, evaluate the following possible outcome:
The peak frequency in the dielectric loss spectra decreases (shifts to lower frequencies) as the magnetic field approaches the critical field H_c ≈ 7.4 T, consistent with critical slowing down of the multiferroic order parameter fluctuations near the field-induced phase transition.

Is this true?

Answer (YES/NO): YES